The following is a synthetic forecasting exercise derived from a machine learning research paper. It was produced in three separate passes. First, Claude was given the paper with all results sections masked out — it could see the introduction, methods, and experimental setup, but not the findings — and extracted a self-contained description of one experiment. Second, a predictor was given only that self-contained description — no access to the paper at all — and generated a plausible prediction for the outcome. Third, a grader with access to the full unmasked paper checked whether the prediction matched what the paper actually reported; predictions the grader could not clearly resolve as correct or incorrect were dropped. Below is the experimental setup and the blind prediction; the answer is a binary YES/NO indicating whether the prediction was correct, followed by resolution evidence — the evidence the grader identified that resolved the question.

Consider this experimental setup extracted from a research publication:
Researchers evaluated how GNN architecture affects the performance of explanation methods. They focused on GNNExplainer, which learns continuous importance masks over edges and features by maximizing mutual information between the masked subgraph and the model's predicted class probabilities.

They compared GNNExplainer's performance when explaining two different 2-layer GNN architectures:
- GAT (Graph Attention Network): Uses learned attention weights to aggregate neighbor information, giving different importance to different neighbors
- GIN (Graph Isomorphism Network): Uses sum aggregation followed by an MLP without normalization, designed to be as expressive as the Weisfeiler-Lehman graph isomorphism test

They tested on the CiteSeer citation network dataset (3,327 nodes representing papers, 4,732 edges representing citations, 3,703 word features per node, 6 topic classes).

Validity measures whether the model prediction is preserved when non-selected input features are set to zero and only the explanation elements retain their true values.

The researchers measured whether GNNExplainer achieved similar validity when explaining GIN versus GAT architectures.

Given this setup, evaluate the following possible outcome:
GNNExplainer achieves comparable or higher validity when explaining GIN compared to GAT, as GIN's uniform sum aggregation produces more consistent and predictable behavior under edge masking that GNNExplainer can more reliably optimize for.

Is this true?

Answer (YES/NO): NO